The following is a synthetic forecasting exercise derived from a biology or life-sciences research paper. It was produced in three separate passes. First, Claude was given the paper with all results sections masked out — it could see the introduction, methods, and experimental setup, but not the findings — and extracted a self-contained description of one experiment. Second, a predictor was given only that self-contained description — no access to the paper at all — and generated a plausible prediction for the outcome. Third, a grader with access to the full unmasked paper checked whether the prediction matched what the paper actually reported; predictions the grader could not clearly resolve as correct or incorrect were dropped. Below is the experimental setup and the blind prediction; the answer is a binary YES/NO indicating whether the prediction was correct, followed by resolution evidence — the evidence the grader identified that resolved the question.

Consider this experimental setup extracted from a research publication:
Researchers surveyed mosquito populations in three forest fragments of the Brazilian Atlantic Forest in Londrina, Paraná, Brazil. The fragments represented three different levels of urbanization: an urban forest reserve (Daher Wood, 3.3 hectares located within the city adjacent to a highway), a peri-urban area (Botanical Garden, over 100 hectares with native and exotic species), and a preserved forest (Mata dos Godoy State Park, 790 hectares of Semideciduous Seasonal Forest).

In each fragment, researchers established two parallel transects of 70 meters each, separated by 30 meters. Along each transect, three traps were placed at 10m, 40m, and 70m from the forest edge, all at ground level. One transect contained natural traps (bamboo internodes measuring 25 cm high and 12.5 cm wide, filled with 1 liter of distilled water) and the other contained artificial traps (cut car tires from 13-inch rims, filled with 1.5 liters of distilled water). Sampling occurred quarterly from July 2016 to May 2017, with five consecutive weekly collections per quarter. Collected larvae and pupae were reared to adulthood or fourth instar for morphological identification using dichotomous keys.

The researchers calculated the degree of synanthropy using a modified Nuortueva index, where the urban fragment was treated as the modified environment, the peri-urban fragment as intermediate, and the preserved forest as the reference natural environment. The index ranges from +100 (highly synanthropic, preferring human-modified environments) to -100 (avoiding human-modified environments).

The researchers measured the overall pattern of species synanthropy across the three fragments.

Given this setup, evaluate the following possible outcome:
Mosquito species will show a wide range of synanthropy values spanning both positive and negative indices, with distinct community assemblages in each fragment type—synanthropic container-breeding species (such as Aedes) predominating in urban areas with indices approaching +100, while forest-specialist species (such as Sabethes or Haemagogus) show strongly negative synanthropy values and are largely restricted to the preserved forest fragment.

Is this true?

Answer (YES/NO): NO